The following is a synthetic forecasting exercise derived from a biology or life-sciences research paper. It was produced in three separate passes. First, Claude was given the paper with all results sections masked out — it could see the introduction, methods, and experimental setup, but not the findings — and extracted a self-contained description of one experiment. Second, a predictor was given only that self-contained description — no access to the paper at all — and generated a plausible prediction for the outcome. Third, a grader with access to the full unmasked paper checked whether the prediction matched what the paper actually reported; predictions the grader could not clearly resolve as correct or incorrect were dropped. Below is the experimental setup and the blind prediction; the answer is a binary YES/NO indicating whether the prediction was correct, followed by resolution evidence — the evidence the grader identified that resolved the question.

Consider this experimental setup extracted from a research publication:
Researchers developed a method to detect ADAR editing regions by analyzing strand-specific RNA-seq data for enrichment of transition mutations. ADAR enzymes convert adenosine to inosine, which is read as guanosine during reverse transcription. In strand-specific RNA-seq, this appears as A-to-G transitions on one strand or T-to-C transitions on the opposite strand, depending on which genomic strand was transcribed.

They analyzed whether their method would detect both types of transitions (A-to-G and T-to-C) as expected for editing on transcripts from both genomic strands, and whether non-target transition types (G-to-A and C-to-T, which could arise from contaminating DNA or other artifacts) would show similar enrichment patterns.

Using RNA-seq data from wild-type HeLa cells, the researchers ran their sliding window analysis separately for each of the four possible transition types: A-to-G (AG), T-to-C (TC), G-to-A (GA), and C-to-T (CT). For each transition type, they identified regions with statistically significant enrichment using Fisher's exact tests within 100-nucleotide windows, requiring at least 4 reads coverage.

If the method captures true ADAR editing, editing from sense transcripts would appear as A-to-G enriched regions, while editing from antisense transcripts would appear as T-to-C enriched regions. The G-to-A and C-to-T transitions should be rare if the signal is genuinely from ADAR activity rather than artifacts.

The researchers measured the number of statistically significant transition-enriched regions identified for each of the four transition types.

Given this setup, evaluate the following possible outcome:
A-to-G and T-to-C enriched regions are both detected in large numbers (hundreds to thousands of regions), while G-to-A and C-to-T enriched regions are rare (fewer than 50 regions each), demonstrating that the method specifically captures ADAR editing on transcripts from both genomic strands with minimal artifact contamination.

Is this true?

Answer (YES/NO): NO